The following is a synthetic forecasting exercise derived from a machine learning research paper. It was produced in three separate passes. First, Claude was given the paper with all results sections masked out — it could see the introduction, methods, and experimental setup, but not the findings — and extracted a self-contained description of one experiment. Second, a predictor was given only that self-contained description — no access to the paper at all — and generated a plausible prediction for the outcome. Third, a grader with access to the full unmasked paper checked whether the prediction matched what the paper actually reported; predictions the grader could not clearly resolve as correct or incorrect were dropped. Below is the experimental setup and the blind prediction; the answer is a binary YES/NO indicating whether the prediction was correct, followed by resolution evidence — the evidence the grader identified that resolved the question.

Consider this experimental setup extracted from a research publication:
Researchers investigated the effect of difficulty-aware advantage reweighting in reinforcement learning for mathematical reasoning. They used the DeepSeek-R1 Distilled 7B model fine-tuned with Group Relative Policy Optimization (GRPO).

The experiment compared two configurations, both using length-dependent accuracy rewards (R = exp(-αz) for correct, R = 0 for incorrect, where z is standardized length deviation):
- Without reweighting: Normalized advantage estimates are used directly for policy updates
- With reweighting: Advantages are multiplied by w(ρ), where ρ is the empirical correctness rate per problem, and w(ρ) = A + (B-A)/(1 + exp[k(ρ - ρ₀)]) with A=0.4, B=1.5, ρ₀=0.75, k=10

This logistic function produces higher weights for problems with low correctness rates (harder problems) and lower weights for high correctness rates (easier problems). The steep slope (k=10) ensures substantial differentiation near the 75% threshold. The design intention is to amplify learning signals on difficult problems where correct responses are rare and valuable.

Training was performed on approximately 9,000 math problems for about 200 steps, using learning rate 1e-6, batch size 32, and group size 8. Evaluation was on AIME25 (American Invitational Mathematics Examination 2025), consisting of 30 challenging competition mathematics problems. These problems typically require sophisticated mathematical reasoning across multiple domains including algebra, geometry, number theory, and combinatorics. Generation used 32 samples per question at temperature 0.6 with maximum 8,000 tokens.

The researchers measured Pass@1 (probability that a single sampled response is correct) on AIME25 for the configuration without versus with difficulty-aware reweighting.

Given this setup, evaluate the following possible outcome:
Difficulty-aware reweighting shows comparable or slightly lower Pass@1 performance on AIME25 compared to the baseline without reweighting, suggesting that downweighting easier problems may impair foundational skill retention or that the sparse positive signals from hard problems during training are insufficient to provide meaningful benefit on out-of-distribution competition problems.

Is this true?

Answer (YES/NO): NO